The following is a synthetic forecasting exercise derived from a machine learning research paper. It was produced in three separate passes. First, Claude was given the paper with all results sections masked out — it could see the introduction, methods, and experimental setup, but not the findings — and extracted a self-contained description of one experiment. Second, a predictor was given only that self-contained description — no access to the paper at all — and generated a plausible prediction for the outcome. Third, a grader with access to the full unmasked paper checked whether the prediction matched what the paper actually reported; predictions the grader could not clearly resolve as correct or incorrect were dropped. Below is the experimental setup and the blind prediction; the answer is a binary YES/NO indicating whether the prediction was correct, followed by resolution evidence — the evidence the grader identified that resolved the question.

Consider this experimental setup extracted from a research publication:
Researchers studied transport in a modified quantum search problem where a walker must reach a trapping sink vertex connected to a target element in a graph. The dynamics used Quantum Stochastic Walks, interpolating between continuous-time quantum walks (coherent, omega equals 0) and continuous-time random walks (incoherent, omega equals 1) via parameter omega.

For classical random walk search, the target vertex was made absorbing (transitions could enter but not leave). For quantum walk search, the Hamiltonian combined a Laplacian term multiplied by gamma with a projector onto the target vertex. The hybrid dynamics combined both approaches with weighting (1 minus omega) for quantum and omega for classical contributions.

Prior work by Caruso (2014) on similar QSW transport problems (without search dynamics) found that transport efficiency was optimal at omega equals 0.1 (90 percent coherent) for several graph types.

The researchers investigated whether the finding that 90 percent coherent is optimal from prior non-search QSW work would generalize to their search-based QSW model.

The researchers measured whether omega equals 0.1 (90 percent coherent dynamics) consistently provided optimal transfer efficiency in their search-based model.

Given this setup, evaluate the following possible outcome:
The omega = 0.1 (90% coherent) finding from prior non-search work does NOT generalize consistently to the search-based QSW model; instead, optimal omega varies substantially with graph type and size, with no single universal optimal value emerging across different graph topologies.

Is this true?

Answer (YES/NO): YES